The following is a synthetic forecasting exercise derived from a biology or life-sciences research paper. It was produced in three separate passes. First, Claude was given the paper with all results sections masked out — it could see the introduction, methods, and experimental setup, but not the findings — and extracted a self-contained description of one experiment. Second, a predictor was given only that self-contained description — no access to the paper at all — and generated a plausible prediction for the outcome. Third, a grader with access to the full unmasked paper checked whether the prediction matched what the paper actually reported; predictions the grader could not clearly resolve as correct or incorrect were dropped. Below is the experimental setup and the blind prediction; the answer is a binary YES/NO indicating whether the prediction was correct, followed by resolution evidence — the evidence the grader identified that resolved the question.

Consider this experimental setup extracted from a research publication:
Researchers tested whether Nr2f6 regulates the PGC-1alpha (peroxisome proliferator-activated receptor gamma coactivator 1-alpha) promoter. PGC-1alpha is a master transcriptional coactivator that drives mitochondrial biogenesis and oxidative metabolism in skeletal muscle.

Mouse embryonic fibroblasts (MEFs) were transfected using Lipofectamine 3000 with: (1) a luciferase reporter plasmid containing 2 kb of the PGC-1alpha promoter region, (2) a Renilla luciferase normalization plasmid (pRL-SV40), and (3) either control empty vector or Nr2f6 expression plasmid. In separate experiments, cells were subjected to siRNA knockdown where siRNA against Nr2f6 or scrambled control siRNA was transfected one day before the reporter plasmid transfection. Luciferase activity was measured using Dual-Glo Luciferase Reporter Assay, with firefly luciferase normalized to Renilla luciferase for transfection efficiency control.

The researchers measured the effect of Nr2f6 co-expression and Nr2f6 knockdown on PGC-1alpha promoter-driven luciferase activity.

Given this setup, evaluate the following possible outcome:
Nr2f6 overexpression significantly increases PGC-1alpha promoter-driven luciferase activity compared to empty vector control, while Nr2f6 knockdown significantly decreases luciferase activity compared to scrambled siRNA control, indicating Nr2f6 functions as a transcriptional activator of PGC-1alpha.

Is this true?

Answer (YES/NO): NO